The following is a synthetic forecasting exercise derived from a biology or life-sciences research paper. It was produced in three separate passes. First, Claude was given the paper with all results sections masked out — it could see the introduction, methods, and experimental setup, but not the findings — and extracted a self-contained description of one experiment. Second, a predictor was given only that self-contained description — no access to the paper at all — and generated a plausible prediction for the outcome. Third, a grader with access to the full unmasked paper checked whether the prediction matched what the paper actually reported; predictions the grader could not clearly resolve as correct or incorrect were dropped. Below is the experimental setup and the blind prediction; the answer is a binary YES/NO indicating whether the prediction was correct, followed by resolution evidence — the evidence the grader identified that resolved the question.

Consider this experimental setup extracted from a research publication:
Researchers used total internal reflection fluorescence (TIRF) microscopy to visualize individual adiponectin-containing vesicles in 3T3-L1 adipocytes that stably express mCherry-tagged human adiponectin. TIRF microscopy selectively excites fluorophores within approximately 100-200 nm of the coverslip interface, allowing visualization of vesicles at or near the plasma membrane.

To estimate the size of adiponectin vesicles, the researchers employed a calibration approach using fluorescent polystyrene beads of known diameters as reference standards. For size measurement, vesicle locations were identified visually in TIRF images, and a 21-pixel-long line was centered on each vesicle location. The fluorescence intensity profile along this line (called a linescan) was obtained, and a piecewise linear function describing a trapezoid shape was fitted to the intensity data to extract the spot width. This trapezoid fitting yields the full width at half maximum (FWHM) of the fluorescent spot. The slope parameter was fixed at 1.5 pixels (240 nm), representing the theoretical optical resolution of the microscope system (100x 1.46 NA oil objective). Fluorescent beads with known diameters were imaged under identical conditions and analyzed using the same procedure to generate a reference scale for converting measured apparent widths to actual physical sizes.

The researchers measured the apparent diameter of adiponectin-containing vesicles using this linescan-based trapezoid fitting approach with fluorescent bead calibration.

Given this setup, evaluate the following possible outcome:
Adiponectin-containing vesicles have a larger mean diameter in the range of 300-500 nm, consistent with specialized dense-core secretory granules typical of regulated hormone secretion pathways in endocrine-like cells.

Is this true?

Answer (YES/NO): NO